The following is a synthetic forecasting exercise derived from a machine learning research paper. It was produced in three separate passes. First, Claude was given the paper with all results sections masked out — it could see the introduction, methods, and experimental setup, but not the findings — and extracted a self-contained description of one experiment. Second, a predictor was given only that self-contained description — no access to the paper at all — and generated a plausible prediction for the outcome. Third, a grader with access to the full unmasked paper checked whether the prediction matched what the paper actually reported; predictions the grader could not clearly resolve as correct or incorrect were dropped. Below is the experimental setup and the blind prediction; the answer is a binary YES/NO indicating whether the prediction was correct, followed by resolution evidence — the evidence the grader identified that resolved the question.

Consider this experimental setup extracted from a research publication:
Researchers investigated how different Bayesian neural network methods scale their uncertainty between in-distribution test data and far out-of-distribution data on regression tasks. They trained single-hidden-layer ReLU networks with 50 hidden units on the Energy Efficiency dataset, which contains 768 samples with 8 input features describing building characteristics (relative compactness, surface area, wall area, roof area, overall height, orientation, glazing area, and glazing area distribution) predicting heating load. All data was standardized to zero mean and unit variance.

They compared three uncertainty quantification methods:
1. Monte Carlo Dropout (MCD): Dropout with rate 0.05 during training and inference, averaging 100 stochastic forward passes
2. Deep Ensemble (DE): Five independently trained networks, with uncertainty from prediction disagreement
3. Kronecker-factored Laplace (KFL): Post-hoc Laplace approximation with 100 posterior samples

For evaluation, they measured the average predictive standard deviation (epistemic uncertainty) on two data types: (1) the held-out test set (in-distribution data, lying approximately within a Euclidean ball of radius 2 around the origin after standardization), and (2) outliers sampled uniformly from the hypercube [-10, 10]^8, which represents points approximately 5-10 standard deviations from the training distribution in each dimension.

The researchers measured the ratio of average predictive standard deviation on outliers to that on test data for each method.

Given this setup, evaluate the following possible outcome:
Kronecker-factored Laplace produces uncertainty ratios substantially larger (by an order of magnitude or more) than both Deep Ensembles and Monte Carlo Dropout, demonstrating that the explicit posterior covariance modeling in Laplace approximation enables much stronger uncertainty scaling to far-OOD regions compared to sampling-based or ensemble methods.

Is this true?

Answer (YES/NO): YES